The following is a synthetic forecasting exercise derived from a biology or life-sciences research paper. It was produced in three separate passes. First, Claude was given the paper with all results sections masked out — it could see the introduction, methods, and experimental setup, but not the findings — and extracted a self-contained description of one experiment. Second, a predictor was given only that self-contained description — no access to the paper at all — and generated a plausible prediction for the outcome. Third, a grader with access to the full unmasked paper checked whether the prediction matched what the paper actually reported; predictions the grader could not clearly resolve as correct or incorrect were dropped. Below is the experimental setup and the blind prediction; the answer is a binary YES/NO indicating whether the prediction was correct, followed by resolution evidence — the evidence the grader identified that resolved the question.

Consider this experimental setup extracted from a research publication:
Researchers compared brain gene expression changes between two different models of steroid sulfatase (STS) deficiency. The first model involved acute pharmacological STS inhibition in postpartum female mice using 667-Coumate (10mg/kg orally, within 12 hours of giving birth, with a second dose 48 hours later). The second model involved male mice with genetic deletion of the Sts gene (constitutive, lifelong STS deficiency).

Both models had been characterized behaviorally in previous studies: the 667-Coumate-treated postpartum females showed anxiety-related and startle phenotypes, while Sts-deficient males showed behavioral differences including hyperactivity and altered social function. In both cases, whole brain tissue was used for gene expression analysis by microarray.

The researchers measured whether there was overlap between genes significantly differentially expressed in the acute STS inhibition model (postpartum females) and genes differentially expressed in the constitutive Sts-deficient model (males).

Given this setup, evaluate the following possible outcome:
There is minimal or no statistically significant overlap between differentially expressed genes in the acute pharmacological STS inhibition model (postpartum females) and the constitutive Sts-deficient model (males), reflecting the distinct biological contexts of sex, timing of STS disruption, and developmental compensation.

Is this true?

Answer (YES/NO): YES